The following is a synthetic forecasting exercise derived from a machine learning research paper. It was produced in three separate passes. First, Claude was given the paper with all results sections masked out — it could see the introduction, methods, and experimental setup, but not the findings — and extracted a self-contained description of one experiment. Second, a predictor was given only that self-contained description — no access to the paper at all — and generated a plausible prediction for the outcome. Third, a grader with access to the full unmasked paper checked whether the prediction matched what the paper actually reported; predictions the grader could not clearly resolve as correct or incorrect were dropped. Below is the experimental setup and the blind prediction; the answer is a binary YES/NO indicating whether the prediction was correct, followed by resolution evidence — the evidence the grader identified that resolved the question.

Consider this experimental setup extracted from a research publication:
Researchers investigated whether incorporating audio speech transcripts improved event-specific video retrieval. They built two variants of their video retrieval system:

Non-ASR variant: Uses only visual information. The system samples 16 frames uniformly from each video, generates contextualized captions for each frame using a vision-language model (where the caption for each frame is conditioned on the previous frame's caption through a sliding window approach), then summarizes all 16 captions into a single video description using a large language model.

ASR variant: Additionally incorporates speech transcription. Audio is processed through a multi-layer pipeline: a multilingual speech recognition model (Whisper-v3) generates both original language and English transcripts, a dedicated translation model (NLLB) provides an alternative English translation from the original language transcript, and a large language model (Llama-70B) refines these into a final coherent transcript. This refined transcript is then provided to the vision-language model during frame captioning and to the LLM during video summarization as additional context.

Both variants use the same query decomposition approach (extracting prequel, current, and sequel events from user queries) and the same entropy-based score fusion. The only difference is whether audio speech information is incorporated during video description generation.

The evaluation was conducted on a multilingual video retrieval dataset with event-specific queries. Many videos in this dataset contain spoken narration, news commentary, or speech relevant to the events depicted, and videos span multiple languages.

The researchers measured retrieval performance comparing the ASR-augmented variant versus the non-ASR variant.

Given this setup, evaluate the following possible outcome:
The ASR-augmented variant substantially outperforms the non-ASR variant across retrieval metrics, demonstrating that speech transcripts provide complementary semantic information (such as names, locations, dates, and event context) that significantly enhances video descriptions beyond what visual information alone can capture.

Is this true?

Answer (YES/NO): YES